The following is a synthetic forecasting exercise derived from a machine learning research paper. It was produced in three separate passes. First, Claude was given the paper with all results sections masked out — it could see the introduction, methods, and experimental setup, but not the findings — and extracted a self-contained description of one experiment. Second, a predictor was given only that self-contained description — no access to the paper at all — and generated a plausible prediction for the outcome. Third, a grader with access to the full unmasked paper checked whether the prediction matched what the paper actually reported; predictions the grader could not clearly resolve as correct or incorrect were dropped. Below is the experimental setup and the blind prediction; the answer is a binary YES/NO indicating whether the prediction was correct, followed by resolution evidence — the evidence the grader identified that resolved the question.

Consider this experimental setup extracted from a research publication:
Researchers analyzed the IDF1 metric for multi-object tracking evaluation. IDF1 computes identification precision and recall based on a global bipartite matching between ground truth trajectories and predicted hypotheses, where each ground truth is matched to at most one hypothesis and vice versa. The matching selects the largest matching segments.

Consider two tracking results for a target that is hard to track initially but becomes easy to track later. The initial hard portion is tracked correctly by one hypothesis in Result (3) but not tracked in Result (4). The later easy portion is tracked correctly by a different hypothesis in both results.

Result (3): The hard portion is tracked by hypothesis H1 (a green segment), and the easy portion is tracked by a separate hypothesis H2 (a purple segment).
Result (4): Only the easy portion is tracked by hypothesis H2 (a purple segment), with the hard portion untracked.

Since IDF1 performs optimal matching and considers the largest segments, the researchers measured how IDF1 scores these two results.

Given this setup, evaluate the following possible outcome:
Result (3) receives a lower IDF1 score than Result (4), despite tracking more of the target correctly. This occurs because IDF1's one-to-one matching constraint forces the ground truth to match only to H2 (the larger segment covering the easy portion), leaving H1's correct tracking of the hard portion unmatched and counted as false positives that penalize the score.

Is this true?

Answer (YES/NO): NO